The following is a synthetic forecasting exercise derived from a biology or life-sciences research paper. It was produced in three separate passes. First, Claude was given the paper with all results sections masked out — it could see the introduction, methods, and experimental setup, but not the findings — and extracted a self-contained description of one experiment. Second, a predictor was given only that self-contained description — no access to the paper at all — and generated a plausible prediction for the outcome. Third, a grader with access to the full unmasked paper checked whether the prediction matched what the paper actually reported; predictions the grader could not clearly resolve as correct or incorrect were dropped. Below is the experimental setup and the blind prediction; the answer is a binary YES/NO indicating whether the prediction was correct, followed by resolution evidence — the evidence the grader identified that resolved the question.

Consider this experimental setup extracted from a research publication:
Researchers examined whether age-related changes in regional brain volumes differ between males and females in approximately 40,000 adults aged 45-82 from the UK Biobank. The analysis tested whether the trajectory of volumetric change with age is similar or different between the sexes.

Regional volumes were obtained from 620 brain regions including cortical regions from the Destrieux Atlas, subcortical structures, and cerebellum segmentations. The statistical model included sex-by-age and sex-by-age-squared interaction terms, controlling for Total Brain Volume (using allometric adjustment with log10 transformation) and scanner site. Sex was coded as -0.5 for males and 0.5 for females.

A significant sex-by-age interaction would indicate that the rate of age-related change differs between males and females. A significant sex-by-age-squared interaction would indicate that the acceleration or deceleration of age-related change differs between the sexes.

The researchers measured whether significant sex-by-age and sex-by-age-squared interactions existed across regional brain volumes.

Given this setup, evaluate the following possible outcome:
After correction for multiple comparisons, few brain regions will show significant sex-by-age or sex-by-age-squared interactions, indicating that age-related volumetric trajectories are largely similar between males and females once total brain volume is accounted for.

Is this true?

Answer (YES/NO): YES